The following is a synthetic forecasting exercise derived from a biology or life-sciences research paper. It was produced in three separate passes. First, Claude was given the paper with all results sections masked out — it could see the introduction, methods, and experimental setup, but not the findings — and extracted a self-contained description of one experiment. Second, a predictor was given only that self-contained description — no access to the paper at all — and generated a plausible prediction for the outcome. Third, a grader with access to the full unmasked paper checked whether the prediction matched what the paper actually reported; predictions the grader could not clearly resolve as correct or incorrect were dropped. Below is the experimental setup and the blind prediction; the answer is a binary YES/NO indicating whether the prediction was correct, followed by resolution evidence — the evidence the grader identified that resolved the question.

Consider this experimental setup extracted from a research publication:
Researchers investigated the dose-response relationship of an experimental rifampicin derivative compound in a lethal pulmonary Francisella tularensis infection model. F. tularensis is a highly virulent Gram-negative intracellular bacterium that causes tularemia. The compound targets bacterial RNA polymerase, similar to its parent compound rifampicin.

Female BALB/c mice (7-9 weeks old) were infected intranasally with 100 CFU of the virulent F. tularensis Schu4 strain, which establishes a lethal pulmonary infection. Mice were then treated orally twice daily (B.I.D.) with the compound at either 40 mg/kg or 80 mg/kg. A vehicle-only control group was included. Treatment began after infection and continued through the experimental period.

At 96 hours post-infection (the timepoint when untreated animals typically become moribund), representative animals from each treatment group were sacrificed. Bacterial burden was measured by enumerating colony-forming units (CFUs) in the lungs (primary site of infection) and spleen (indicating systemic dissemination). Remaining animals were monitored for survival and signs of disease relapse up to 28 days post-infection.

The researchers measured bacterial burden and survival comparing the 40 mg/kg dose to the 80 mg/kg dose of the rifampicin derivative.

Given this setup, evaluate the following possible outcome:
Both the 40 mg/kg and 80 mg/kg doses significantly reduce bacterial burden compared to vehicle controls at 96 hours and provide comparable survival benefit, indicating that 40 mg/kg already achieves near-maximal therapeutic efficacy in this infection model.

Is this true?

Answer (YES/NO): NO